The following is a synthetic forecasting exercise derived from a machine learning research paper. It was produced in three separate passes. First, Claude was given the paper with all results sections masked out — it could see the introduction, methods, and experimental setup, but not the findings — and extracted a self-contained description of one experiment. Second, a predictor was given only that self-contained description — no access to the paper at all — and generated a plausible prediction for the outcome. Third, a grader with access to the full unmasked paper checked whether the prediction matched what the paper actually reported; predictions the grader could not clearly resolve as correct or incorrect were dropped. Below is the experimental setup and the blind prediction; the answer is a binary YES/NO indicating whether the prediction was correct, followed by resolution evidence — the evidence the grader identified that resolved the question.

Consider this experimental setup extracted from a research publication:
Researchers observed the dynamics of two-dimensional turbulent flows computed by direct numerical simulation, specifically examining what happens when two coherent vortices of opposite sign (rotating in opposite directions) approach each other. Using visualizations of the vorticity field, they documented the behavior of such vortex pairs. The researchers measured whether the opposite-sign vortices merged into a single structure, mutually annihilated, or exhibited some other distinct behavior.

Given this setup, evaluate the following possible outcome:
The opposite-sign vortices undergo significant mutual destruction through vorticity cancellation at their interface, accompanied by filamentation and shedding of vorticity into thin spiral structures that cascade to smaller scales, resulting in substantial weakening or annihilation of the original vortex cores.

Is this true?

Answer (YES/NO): NO